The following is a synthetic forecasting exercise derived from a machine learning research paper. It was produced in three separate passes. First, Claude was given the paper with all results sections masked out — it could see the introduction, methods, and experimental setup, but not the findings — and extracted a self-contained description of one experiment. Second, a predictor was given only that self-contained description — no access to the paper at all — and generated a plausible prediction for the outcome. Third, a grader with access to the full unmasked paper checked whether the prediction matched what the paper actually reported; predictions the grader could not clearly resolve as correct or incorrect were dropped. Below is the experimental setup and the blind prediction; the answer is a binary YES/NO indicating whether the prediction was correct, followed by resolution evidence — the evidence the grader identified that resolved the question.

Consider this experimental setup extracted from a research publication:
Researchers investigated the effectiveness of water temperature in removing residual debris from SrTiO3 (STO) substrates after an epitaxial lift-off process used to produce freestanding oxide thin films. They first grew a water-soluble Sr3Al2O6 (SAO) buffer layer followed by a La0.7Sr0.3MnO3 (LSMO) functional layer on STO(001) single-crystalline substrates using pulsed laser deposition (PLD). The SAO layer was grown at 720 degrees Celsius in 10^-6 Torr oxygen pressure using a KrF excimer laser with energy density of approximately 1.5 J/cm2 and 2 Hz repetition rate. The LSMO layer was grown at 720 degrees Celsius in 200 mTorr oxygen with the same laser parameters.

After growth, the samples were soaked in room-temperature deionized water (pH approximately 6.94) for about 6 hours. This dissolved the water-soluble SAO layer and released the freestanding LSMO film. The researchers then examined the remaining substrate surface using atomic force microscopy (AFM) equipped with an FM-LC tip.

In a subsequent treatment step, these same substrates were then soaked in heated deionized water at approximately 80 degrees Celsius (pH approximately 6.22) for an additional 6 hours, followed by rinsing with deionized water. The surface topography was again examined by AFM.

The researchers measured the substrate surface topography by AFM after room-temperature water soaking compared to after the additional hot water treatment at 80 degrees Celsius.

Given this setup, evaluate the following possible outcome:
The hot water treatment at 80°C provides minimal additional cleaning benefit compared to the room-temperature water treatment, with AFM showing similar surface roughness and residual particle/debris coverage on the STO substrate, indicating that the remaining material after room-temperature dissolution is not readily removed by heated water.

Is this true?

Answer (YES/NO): NO